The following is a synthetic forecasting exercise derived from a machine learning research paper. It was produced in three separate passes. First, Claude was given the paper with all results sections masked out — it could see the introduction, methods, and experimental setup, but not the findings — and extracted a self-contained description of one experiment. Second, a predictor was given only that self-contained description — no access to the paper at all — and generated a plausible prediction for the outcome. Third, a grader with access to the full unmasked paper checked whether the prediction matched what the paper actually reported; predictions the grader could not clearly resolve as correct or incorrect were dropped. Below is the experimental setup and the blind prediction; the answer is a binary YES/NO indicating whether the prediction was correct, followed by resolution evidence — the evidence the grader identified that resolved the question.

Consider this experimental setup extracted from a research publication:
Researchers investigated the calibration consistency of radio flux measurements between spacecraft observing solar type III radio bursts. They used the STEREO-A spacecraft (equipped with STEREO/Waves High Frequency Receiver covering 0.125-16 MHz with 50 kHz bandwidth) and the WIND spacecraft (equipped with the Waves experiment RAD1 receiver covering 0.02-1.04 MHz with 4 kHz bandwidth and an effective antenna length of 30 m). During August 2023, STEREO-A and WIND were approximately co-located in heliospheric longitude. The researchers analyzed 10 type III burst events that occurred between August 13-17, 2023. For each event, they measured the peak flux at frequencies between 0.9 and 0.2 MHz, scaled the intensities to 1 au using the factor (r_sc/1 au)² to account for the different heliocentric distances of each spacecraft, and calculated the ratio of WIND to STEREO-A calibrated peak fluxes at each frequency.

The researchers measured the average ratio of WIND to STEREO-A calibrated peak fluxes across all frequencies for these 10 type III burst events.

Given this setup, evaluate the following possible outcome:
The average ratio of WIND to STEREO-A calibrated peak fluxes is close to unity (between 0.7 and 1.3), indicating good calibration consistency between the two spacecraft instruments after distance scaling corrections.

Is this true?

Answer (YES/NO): YES